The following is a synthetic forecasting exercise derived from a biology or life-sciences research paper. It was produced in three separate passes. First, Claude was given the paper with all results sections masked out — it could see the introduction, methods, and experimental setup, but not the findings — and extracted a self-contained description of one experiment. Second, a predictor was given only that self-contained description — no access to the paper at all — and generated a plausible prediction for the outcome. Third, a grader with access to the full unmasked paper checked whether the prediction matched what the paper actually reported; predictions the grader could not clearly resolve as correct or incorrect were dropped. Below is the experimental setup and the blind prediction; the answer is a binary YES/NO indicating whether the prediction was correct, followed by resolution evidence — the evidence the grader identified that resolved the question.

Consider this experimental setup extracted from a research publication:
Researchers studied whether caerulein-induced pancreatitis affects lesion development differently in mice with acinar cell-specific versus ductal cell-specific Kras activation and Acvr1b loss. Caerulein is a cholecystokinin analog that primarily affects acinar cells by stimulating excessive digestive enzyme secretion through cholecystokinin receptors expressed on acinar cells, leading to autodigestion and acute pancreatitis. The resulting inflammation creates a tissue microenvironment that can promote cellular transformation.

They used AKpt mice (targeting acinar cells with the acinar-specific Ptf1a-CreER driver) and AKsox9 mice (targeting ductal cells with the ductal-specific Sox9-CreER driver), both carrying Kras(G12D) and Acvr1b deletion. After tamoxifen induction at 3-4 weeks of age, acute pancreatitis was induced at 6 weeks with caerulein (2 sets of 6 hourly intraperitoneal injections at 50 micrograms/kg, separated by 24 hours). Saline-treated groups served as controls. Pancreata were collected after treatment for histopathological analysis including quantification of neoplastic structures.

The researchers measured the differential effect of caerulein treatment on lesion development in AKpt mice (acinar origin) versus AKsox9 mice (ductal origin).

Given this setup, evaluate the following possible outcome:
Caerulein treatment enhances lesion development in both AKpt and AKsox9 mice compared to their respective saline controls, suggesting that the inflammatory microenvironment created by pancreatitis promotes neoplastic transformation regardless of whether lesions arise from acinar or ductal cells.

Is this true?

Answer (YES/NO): NO